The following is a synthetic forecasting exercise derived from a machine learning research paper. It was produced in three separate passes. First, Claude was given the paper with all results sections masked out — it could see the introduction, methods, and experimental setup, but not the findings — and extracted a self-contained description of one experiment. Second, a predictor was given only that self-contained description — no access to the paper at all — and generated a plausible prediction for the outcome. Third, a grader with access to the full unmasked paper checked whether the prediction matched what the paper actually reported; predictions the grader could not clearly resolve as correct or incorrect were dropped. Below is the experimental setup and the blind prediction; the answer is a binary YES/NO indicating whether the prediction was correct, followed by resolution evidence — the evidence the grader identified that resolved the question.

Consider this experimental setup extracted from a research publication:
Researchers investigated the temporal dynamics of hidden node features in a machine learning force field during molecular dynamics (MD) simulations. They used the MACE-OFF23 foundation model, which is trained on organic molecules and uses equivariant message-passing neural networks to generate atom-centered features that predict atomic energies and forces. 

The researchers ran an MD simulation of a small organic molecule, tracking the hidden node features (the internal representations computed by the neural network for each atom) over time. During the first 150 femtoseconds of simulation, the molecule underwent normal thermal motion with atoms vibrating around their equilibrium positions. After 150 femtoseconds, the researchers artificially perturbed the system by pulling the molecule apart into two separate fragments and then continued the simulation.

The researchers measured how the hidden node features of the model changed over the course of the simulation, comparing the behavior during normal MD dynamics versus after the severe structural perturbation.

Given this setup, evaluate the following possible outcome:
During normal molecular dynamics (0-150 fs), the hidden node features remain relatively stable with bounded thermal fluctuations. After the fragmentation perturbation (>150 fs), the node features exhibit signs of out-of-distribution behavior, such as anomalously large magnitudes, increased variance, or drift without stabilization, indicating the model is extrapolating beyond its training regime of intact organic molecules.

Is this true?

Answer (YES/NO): NO